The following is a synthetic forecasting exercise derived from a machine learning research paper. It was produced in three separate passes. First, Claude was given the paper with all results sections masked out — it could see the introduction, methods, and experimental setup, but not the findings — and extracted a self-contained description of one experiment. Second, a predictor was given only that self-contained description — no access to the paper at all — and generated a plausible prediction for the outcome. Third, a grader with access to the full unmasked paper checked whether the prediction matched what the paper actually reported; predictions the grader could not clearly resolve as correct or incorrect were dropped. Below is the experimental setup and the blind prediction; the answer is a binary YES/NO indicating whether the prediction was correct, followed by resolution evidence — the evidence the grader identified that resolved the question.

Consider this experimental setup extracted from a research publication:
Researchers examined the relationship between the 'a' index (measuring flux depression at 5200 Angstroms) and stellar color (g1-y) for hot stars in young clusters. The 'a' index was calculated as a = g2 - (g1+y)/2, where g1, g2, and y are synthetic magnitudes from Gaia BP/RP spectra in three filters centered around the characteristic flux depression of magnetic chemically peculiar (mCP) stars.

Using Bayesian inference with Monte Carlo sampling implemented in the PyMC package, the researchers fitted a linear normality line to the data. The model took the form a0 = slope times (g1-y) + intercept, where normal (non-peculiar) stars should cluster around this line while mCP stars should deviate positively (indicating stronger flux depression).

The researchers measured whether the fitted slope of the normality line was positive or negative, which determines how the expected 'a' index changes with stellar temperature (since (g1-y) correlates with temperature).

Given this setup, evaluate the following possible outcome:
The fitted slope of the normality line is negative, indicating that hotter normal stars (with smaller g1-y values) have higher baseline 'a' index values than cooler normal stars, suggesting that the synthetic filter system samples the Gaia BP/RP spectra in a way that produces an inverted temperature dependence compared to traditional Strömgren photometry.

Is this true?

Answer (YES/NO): NO